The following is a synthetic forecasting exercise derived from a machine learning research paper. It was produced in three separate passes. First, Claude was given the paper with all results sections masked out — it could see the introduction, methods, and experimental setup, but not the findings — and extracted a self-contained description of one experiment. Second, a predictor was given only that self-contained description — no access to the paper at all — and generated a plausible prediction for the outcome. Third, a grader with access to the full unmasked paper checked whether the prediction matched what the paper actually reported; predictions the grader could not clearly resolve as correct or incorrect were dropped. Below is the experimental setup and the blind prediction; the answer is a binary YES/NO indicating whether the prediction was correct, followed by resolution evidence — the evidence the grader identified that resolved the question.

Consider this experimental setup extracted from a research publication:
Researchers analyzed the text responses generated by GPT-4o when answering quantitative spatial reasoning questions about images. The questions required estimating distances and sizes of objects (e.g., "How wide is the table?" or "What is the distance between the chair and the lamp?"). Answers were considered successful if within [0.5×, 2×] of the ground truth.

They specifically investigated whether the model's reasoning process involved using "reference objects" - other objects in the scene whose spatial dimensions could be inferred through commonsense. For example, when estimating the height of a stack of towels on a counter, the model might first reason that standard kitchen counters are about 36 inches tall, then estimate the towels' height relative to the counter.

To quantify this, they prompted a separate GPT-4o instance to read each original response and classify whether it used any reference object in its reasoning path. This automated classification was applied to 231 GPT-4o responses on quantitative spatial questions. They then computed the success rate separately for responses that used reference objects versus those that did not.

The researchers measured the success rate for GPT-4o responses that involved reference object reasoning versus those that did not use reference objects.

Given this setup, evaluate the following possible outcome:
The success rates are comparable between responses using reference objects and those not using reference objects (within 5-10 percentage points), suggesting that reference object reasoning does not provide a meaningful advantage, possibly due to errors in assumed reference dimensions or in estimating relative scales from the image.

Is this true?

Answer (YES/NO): NO